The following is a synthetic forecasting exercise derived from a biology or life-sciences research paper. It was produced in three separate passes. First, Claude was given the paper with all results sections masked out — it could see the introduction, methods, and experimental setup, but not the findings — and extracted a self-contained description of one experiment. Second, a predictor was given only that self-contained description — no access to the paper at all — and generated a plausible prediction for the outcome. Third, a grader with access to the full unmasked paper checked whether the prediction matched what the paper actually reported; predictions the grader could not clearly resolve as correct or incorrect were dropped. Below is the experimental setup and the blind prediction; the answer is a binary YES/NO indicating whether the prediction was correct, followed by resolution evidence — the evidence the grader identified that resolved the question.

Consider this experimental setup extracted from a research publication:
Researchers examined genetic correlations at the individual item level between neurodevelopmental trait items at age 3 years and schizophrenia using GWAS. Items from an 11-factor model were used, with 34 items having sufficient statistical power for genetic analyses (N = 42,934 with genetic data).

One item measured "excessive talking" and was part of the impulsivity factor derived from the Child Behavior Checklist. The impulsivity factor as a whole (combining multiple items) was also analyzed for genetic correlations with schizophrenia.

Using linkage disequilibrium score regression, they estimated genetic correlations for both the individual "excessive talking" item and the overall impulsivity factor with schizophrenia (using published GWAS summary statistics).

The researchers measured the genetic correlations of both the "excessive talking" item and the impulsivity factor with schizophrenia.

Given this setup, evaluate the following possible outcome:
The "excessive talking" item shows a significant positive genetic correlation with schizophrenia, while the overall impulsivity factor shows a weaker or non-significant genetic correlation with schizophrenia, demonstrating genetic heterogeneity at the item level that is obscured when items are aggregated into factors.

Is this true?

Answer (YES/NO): NO